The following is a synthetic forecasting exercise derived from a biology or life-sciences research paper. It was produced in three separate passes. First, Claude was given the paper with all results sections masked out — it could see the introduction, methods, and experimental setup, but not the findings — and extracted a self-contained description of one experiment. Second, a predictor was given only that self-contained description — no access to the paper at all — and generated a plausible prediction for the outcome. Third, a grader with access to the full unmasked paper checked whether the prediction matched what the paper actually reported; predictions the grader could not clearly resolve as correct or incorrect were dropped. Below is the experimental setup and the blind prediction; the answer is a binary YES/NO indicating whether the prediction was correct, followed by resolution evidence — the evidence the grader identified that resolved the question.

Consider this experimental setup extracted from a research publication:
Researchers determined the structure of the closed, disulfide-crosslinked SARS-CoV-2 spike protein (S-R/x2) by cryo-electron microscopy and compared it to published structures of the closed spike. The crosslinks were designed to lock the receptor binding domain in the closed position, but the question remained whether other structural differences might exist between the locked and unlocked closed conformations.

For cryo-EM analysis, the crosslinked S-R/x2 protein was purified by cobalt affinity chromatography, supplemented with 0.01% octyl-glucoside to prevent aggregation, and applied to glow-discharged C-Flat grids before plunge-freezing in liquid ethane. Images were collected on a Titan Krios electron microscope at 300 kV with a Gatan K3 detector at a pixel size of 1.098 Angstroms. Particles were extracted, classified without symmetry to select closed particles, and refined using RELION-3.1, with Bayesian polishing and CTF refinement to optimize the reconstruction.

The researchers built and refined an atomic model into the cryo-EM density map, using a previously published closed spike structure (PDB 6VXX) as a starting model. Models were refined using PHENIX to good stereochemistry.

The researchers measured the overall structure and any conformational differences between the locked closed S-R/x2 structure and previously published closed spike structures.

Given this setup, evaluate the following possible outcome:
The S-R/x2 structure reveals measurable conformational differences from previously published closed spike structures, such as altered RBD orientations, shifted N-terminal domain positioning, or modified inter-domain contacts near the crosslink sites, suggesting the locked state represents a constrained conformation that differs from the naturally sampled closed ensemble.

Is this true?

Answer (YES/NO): NO